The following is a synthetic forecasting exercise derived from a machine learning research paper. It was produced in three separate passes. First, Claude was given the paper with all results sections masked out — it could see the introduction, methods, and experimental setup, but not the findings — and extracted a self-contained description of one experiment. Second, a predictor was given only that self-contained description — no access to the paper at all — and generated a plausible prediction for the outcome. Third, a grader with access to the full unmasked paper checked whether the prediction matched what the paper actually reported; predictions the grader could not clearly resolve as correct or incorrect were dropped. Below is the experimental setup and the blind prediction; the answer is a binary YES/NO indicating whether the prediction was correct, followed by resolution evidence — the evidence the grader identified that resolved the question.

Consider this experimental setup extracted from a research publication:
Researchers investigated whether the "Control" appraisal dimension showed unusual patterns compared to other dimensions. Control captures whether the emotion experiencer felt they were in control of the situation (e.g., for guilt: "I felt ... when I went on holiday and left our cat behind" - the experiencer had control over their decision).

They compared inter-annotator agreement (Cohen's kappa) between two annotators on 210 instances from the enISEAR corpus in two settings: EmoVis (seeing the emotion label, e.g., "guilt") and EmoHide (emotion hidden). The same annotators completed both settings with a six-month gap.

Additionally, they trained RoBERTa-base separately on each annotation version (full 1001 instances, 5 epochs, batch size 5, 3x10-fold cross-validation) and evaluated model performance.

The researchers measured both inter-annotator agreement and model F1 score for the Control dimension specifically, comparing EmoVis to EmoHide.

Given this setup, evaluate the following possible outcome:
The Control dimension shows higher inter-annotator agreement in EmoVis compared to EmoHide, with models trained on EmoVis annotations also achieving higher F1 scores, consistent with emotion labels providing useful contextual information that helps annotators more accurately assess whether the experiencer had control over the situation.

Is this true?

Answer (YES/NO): NO